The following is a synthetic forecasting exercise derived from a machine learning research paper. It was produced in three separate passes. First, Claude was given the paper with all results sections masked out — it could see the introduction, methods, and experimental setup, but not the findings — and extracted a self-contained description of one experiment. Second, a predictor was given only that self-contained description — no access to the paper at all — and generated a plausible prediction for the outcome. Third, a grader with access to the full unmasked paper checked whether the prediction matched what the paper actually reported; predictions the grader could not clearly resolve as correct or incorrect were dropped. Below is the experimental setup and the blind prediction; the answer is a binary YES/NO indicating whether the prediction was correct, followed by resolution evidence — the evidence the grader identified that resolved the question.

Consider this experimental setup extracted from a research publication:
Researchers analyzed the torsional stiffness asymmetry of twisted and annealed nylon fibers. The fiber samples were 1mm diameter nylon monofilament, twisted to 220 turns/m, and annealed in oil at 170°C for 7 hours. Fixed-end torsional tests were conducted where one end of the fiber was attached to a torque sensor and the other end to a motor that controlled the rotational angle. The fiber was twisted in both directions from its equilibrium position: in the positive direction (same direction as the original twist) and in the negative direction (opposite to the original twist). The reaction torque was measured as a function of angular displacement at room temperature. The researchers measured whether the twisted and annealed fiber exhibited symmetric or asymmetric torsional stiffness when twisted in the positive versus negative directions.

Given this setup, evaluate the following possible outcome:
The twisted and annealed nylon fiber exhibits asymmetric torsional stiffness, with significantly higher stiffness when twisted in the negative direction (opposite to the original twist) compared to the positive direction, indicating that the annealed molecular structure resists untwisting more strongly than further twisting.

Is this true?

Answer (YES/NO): NO